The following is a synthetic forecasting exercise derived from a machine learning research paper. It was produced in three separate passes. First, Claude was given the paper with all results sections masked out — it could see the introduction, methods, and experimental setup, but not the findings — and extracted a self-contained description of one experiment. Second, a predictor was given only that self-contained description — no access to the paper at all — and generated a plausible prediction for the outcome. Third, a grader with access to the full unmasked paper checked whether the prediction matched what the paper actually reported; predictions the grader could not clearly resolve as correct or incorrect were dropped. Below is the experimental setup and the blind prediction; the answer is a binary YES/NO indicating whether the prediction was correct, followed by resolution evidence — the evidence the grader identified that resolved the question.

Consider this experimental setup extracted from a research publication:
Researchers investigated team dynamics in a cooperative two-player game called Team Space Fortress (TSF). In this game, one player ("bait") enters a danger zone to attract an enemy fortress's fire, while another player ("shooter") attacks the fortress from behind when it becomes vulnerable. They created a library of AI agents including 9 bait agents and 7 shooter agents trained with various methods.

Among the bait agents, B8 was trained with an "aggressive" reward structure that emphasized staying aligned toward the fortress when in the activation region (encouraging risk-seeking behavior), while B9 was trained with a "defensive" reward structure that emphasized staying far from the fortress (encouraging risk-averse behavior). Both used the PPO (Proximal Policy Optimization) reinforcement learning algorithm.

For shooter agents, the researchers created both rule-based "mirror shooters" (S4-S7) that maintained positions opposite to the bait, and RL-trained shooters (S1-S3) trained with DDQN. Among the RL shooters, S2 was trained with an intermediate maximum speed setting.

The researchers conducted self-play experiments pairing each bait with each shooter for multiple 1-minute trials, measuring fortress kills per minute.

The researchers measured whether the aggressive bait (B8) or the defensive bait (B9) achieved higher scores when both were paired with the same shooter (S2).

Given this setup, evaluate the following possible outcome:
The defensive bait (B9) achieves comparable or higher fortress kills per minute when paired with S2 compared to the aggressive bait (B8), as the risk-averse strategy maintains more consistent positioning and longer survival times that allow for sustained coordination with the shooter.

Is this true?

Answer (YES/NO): YES